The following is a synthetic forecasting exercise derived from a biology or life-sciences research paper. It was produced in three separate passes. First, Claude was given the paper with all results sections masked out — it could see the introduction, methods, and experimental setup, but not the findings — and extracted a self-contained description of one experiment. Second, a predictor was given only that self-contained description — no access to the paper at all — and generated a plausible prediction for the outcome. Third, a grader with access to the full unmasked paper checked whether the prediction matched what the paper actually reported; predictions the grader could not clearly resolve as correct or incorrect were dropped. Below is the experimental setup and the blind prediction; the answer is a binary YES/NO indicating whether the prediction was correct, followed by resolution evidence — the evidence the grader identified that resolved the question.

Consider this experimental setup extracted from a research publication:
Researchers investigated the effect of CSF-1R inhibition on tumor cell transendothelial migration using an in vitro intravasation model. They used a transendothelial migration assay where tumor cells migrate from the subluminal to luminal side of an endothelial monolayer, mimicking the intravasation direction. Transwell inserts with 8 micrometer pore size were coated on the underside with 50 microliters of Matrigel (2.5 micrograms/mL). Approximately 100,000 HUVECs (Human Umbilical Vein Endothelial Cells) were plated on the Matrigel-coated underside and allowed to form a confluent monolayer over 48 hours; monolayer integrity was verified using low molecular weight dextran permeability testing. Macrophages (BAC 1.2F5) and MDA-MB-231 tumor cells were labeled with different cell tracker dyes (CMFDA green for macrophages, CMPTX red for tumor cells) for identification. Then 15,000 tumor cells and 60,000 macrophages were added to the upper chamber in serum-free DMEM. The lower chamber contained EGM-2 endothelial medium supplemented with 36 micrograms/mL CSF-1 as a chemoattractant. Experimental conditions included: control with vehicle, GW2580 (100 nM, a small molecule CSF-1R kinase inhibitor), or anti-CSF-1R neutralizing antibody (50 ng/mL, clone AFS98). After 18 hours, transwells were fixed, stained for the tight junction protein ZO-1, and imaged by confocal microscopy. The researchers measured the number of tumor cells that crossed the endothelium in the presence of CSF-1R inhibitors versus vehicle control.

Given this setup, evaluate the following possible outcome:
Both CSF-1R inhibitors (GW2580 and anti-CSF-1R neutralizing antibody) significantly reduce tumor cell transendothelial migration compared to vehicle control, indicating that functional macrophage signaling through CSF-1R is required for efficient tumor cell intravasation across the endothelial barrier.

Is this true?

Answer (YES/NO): YES